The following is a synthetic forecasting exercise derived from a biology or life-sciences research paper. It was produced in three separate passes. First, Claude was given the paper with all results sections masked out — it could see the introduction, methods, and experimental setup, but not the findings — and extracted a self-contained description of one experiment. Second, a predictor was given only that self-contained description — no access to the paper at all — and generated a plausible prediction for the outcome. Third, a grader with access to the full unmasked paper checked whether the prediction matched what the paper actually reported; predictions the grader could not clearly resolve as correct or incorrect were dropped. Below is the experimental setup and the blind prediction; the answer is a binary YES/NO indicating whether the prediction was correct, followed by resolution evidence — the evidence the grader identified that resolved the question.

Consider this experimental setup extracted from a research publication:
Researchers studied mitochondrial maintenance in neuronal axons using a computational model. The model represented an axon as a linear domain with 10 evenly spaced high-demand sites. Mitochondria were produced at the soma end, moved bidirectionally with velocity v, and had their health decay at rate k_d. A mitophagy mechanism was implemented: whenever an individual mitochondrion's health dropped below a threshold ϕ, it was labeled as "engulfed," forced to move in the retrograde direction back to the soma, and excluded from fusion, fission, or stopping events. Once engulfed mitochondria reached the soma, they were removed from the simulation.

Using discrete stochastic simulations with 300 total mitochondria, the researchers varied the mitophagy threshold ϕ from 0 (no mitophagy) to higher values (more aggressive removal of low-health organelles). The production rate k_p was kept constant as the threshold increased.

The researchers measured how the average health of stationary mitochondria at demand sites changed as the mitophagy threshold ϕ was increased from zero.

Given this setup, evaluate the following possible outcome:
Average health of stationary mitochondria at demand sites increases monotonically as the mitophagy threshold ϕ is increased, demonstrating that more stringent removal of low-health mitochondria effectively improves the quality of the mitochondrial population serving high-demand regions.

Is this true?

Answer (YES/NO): NO